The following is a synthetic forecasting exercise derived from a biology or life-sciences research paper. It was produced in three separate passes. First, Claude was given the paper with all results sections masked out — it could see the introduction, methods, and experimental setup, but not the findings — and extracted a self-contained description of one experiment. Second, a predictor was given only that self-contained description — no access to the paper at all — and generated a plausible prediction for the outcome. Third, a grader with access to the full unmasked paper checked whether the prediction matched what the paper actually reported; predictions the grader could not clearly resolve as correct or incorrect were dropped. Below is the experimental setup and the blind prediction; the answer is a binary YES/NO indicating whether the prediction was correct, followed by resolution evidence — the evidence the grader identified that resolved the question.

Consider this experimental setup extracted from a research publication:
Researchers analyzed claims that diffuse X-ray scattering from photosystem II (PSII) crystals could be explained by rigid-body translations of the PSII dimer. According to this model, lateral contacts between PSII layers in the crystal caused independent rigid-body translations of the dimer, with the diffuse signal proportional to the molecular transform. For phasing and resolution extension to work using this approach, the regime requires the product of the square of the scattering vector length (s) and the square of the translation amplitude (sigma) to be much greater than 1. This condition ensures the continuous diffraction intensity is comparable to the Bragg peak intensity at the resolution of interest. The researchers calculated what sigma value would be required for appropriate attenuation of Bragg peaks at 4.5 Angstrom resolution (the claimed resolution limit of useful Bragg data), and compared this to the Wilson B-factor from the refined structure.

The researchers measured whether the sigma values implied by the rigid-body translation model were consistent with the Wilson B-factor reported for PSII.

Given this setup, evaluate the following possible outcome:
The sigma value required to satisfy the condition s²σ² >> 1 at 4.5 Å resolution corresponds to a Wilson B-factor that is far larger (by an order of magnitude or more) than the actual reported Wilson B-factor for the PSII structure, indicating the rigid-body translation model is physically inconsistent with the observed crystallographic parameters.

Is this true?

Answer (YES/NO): YES